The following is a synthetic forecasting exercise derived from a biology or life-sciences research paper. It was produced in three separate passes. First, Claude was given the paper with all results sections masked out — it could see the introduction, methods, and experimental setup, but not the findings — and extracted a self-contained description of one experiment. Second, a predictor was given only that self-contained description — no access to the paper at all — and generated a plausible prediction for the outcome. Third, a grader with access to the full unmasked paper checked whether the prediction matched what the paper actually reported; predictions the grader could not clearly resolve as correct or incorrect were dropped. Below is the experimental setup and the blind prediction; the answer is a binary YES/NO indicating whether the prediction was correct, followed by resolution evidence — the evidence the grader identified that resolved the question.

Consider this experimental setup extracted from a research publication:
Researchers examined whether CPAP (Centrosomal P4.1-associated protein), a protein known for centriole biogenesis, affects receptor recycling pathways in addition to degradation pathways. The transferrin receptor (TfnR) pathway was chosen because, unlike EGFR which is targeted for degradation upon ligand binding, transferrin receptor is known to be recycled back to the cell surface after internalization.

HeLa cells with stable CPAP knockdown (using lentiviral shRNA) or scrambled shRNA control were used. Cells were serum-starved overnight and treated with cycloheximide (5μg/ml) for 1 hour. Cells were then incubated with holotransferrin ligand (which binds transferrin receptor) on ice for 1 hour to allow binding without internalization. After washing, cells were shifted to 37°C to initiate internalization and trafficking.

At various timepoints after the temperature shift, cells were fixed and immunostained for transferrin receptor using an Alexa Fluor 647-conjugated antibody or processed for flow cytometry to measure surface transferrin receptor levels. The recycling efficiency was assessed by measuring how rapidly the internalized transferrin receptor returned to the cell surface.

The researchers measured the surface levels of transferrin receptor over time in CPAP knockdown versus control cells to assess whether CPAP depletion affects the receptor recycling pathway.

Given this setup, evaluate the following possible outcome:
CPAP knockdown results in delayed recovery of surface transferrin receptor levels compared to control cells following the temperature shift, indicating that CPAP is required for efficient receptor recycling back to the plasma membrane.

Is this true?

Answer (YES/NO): NO